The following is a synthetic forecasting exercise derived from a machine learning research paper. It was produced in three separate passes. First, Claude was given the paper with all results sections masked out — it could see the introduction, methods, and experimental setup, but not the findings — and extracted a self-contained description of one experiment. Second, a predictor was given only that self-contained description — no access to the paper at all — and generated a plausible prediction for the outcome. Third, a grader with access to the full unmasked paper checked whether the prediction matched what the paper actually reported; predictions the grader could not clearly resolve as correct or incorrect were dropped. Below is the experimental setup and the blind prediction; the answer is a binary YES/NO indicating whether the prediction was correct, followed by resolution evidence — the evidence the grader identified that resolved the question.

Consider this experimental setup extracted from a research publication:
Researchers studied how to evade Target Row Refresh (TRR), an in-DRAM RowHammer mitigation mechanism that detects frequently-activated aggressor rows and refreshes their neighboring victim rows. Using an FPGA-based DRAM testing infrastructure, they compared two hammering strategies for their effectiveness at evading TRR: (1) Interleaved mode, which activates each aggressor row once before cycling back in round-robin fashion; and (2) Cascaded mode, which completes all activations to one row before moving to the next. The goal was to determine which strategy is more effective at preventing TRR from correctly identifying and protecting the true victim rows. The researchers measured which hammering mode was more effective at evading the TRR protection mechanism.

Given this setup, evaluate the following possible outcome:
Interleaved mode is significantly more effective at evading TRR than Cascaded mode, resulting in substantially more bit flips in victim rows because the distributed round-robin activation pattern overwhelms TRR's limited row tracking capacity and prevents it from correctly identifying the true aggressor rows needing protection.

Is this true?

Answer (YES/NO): NO